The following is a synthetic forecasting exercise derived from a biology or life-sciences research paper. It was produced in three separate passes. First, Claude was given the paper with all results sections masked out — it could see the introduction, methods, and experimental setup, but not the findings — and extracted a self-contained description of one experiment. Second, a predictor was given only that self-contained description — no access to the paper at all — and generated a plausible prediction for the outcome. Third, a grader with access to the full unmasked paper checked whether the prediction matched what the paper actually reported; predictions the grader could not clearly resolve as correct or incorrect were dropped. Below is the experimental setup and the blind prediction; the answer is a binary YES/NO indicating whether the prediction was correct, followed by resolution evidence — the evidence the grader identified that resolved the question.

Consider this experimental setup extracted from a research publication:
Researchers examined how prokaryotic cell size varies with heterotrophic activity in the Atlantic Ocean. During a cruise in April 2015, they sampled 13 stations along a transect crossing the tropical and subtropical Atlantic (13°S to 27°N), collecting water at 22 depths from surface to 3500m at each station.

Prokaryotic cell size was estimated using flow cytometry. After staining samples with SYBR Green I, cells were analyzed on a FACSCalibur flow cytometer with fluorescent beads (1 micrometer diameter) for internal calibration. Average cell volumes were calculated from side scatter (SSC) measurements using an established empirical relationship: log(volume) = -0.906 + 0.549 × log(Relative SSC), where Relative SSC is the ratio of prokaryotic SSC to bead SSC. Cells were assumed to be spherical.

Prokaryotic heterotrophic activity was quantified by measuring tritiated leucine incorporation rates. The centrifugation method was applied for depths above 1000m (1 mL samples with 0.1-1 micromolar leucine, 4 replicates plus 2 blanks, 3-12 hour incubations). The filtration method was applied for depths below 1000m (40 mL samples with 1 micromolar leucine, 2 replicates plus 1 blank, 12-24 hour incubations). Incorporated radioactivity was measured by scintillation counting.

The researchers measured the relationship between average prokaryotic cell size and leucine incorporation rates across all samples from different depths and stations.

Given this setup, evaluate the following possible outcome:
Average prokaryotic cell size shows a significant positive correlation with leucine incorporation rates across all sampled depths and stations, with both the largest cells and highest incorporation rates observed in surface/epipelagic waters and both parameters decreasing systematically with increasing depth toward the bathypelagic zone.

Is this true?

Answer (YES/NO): NO